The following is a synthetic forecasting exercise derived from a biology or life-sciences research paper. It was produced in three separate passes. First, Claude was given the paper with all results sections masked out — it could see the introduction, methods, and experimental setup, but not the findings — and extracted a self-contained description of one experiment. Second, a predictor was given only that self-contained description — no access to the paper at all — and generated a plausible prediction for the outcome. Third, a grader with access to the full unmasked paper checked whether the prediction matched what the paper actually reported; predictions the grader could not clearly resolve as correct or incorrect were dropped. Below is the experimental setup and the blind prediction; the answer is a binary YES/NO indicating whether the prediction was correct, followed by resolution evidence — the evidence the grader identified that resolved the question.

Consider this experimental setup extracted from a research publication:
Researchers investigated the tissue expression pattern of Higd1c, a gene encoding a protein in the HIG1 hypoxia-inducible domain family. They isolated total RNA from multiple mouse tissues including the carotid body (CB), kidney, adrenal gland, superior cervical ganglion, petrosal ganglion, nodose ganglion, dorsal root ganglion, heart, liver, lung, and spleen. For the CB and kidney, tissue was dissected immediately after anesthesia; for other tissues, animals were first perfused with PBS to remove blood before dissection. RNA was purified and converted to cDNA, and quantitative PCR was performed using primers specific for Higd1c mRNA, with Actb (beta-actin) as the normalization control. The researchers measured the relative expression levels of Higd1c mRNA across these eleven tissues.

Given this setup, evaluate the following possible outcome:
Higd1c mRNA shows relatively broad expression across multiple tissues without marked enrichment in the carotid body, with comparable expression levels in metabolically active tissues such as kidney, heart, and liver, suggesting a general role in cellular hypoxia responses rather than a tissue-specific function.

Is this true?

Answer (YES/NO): NO